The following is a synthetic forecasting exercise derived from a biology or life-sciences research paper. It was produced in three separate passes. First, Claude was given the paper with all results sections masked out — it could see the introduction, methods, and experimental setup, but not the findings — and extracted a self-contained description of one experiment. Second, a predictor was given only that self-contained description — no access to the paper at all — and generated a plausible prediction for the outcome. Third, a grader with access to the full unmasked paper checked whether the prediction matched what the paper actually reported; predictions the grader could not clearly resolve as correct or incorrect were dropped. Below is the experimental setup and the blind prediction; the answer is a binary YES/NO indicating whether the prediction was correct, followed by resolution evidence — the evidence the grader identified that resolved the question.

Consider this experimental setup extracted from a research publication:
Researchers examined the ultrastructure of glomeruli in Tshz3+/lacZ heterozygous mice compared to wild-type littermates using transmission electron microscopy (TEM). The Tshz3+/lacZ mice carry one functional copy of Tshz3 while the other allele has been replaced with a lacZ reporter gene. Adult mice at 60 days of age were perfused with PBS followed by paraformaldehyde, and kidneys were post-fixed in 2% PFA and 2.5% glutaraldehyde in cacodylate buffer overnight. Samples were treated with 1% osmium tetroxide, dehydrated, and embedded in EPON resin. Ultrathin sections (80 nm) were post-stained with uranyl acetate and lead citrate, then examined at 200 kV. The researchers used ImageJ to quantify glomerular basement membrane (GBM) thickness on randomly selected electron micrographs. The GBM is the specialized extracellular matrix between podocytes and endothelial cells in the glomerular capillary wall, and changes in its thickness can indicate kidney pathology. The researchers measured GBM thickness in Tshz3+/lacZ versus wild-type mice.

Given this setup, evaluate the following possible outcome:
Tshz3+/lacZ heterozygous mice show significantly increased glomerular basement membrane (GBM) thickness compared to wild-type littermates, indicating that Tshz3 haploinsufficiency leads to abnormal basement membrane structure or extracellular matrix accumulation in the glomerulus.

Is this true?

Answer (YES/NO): NO